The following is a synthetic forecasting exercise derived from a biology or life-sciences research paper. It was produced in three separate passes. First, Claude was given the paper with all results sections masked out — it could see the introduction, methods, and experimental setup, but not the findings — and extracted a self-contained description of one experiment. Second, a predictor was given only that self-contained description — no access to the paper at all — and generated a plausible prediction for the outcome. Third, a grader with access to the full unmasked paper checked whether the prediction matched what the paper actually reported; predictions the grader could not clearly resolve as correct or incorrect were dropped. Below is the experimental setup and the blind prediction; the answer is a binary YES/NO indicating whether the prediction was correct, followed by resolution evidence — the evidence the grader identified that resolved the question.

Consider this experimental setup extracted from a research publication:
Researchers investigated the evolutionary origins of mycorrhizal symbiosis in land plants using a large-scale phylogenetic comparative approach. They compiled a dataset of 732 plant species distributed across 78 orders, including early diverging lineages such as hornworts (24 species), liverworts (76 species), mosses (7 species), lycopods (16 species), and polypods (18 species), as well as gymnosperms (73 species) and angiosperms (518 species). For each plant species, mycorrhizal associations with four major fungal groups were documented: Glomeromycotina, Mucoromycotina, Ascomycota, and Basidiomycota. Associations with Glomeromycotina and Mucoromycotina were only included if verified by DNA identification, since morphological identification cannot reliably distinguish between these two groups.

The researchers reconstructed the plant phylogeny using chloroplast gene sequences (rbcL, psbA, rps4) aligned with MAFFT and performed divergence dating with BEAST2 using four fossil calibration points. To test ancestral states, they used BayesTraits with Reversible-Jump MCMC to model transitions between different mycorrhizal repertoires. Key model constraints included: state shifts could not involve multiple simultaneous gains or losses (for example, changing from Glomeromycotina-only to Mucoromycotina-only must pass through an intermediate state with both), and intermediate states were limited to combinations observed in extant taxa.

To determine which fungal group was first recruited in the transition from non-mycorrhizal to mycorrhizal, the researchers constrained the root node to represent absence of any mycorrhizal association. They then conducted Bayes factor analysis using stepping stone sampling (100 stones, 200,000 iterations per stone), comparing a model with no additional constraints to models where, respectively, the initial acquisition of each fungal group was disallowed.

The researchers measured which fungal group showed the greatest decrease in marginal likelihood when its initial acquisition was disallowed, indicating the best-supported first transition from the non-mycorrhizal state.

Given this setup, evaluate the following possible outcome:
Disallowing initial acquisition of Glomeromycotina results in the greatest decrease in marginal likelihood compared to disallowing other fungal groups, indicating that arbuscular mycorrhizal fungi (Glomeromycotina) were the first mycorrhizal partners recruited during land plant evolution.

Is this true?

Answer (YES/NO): NO